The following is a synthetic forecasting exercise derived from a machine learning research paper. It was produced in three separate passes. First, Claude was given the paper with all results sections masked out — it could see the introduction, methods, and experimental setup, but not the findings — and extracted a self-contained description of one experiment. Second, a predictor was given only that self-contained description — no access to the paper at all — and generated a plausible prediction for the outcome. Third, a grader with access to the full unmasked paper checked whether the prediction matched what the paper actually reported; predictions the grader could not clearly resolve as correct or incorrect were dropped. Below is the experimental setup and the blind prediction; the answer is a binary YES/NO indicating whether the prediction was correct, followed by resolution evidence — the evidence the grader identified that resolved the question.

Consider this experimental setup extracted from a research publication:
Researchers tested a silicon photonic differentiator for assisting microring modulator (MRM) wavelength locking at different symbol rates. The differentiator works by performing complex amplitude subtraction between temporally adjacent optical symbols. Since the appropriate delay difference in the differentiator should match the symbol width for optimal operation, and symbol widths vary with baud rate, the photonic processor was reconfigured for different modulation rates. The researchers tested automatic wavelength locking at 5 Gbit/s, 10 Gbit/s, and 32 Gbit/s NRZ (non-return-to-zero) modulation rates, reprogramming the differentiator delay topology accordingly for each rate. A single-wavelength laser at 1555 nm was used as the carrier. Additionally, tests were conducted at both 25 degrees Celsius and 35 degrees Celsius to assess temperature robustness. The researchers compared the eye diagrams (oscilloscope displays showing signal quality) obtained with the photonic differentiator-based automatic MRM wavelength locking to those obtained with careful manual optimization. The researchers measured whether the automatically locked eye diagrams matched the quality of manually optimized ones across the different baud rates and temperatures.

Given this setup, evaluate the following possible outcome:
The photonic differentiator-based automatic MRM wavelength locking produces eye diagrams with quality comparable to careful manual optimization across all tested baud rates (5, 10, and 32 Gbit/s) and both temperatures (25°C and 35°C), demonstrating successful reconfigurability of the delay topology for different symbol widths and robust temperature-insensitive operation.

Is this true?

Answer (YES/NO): NO